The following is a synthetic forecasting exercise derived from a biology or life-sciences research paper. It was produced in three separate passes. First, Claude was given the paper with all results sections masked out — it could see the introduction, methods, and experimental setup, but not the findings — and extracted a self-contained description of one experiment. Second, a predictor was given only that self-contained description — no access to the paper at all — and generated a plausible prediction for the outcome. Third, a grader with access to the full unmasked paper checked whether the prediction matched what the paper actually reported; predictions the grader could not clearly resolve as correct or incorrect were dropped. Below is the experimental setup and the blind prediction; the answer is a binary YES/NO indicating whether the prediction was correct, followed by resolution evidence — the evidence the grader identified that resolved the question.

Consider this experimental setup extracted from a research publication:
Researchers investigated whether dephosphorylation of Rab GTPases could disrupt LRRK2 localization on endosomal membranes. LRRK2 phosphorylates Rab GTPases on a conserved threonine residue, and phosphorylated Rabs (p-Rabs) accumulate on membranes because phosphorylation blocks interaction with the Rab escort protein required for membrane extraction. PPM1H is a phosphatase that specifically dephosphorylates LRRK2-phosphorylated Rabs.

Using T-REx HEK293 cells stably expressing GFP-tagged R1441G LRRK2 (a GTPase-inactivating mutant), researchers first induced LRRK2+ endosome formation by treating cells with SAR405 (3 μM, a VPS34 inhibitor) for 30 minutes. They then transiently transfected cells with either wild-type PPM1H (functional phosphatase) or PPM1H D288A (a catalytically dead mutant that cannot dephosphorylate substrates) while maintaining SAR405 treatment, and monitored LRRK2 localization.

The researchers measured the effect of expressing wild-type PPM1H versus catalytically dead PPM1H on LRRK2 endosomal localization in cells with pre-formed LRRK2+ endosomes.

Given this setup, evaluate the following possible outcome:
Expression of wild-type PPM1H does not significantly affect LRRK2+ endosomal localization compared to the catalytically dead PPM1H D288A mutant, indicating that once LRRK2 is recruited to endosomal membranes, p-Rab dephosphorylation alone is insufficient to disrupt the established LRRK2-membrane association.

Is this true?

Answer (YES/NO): NO